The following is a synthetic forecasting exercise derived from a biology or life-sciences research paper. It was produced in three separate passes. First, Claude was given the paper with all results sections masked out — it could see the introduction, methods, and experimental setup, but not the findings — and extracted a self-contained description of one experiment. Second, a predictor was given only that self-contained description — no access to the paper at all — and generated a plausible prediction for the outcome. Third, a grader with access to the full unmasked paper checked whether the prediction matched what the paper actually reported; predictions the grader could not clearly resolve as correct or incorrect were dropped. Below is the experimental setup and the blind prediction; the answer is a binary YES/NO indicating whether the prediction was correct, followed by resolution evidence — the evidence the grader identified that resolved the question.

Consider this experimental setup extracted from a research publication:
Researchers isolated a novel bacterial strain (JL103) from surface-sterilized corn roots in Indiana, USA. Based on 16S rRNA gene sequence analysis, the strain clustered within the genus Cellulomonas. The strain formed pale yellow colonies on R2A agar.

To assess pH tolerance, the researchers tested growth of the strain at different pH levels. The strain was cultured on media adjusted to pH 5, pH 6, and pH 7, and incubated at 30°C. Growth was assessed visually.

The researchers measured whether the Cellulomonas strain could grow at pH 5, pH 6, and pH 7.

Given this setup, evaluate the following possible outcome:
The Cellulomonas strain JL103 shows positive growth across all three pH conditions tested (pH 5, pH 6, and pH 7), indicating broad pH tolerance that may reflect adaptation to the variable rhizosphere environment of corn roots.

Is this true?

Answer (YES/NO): NO